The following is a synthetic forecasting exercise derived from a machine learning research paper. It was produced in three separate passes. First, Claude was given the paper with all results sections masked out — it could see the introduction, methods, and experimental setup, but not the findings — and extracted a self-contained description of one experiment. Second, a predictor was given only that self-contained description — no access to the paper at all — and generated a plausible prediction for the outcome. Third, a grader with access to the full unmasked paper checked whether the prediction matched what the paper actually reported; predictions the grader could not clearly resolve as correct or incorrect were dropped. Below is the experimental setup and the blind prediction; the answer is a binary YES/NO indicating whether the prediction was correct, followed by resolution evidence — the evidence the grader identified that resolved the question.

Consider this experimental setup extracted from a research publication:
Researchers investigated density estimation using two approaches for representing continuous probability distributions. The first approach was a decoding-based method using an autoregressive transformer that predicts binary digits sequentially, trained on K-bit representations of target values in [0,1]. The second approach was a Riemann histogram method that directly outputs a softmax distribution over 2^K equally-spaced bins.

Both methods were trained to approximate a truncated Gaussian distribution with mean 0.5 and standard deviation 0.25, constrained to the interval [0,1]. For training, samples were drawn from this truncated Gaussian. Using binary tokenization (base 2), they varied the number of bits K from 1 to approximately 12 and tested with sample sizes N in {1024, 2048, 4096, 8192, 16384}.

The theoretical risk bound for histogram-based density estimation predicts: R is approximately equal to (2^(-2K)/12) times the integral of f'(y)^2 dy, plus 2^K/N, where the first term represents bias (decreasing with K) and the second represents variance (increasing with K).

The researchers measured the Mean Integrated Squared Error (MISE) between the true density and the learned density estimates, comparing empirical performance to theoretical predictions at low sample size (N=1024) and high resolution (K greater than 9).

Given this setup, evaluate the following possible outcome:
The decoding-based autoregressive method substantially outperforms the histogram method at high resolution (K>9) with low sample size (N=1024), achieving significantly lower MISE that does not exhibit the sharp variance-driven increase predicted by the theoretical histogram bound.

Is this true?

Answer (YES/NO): YES